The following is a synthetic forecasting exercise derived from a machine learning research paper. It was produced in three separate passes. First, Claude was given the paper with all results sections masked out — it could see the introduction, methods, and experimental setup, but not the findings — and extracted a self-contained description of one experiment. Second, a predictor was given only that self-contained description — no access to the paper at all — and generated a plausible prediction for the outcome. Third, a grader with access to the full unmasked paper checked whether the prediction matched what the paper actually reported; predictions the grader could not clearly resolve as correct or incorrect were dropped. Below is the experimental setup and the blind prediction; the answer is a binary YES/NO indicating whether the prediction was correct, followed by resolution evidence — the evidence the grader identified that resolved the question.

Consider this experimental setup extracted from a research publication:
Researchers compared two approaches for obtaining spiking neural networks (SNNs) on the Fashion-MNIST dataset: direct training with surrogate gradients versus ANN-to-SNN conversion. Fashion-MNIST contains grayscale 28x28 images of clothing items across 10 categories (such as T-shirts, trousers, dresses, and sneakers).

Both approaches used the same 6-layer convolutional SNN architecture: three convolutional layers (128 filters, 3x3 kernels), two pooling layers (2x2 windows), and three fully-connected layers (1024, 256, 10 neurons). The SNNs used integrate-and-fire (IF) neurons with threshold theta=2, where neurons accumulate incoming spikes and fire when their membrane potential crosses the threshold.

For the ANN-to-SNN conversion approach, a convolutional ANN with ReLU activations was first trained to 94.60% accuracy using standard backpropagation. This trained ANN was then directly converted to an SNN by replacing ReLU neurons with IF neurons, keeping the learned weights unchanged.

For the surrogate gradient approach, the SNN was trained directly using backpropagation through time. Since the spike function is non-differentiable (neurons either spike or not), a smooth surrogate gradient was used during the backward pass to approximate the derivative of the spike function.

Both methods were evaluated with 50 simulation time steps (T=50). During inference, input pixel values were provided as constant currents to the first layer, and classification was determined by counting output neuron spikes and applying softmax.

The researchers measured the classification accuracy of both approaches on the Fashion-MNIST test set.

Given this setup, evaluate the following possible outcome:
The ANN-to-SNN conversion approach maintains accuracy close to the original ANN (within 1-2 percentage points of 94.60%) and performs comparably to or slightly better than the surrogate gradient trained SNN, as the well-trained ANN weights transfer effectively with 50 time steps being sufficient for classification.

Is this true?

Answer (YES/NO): NO